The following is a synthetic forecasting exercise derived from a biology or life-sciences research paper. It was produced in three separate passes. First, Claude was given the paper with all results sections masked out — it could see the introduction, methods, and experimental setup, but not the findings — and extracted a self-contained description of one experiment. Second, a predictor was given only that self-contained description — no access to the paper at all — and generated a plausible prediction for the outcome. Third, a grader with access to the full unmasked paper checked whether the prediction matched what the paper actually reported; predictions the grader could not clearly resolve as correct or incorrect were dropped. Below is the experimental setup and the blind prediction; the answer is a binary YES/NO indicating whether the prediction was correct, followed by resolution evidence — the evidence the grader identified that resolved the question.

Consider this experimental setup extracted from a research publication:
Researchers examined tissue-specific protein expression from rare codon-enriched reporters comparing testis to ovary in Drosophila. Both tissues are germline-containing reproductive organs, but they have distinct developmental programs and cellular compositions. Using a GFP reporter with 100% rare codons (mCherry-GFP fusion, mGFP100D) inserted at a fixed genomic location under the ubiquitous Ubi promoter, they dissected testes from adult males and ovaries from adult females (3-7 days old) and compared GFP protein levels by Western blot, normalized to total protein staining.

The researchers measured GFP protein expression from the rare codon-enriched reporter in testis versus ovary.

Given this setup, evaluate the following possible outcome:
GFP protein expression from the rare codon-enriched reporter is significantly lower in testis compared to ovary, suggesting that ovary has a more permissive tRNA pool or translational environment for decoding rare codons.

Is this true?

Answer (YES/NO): NO